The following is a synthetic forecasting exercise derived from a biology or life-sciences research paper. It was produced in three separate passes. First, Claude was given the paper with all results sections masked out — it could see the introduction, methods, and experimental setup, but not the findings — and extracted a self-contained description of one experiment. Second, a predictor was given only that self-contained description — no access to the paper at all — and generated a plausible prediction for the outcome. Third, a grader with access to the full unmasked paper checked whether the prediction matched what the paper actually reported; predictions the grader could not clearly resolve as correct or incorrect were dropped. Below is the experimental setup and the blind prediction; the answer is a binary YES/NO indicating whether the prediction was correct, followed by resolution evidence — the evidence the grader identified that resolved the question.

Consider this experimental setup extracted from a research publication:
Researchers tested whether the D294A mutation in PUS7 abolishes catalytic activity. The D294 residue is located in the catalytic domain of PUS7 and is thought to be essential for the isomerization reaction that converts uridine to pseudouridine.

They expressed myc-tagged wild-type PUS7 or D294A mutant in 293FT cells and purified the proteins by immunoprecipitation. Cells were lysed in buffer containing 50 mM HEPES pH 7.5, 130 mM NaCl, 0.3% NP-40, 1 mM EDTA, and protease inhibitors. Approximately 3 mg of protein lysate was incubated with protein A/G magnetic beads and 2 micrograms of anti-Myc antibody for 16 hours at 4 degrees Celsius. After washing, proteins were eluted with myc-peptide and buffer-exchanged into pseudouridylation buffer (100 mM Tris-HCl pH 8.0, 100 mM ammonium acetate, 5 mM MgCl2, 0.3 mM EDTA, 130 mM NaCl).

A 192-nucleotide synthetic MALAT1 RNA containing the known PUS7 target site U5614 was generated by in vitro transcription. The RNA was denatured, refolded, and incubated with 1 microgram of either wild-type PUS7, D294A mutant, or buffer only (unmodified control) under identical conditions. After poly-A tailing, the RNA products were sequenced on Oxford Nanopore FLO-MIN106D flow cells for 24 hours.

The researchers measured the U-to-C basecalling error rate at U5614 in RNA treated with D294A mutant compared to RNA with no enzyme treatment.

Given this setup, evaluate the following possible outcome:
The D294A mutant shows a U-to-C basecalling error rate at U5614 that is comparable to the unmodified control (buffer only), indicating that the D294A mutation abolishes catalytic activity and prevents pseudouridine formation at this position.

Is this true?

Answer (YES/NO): YES